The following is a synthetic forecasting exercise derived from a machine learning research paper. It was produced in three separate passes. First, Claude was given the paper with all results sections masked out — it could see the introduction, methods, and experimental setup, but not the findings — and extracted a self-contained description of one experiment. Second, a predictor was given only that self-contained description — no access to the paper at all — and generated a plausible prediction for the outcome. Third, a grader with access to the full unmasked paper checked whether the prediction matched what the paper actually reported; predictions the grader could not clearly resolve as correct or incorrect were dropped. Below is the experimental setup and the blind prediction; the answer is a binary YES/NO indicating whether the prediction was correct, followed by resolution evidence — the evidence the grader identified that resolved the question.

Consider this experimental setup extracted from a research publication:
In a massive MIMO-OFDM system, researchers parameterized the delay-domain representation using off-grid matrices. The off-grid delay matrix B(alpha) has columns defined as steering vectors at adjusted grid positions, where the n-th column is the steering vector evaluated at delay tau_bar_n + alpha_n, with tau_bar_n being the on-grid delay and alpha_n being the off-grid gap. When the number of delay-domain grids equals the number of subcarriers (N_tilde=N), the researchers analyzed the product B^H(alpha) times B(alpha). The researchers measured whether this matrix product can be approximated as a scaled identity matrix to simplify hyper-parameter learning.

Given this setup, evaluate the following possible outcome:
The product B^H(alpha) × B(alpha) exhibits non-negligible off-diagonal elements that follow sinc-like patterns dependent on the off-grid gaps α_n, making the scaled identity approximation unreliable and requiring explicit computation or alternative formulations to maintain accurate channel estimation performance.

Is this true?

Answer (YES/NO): NO